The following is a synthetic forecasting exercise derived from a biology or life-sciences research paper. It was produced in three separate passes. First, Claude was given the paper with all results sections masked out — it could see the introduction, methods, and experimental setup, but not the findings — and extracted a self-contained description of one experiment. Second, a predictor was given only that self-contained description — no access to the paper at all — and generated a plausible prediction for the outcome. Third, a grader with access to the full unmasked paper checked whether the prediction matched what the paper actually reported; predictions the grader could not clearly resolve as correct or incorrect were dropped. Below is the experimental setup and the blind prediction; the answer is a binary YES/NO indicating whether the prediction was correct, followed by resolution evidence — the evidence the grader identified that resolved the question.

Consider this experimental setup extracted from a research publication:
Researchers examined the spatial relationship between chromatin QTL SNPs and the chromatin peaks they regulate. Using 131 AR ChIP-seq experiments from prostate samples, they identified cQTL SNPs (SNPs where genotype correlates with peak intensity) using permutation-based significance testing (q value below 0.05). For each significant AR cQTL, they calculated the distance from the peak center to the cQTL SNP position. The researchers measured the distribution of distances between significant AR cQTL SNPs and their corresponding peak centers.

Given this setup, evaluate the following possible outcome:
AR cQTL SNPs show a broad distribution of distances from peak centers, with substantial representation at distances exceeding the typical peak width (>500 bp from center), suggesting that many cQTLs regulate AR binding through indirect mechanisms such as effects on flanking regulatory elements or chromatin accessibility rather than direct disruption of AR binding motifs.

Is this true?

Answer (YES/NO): YES